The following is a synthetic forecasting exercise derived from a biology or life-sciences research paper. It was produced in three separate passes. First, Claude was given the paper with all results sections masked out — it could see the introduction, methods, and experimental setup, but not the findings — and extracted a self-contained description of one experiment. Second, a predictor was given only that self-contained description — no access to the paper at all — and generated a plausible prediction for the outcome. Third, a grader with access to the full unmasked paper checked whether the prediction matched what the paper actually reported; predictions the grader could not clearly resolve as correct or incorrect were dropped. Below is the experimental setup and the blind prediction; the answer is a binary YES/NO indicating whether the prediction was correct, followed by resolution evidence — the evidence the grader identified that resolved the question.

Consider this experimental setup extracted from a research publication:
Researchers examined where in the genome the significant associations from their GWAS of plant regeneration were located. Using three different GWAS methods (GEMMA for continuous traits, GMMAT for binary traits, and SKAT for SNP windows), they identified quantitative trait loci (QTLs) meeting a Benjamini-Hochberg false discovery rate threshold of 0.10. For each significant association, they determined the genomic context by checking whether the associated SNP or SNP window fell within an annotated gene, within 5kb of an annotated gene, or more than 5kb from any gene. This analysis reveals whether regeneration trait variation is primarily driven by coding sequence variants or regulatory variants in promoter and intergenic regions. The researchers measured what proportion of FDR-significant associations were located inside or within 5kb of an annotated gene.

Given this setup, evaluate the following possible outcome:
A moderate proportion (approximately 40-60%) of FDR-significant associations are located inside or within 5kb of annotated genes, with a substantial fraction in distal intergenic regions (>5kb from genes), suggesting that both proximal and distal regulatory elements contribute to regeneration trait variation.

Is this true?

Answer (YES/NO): NO